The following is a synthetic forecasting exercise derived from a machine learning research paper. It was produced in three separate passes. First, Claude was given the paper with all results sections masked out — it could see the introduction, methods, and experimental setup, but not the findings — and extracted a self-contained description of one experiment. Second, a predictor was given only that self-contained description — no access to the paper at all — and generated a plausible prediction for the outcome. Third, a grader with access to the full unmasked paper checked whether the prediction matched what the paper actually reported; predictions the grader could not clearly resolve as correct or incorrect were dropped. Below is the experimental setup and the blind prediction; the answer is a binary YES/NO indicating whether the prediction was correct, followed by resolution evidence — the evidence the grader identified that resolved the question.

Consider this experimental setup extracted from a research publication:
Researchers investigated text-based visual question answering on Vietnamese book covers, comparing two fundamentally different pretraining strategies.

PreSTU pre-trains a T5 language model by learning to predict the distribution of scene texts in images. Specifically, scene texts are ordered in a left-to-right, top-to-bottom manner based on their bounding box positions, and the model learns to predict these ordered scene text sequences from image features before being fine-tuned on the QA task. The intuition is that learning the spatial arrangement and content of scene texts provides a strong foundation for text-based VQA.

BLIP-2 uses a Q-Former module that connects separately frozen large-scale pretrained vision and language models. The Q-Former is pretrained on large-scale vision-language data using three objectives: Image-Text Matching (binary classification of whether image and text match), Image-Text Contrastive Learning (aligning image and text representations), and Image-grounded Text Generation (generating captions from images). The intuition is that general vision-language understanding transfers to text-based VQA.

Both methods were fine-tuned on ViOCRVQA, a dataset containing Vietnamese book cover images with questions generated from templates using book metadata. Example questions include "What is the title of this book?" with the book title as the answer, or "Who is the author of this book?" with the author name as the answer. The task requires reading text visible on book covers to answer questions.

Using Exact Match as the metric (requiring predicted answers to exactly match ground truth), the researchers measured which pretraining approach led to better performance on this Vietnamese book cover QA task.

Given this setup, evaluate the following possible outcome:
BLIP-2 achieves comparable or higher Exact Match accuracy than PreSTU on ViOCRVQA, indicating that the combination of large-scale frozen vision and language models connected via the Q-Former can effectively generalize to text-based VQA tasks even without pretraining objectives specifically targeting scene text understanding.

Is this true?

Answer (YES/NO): NO